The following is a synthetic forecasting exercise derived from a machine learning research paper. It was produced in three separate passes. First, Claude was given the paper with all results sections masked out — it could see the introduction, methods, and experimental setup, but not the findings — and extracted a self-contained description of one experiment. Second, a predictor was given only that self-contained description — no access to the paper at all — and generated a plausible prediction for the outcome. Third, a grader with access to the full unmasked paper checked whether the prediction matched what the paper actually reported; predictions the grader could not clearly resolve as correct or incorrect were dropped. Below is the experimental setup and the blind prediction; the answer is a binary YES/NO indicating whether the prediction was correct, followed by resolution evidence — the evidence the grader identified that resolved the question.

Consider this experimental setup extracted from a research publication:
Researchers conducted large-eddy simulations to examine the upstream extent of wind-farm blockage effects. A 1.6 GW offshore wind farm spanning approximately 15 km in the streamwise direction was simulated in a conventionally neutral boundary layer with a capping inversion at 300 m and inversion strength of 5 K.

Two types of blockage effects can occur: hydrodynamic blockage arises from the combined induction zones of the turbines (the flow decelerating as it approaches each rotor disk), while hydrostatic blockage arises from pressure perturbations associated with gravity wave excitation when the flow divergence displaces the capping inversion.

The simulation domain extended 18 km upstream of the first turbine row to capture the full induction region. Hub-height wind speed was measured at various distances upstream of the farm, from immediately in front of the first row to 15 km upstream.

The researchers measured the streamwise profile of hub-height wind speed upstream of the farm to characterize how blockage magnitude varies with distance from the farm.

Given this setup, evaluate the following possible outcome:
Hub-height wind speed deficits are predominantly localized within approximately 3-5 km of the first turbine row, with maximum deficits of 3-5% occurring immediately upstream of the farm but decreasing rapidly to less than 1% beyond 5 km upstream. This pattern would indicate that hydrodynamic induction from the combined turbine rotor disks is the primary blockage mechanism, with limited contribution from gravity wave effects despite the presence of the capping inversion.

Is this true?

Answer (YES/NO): NO